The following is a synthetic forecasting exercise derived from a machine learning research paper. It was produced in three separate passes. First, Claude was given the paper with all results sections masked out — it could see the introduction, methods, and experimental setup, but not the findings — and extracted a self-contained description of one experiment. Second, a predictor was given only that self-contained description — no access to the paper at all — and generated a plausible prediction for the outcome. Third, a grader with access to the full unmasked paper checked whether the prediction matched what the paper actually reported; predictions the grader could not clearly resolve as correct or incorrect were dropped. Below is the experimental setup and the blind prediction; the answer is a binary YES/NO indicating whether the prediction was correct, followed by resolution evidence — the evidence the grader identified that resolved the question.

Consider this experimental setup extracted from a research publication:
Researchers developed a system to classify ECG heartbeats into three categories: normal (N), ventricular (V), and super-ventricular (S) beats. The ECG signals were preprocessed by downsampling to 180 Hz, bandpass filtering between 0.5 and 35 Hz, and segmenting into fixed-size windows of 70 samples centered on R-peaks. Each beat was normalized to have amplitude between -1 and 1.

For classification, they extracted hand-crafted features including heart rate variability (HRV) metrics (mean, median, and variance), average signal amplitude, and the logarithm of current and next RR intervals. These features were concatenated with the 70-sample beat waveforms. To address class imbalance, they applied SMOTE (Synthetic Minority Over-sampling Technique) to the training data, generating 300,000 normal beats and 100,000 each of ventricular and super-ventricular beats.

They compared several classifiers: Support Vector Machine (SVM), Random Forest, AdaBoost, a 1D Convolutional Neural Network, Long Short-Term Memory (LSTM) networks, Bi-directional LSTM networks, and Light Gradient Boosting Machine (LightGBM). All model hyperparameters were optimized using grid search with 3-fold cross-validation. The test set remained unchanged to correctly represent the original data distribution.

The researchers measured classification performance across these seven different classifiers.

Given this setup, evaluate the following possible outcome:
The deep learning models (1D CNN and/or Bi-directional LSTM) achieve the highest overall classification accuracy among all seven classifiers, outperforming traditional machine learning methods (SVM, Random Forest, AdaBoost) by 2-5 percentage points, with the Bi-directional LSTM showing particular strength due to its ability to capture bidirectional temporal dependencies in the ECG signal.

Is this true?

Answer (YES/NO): NO